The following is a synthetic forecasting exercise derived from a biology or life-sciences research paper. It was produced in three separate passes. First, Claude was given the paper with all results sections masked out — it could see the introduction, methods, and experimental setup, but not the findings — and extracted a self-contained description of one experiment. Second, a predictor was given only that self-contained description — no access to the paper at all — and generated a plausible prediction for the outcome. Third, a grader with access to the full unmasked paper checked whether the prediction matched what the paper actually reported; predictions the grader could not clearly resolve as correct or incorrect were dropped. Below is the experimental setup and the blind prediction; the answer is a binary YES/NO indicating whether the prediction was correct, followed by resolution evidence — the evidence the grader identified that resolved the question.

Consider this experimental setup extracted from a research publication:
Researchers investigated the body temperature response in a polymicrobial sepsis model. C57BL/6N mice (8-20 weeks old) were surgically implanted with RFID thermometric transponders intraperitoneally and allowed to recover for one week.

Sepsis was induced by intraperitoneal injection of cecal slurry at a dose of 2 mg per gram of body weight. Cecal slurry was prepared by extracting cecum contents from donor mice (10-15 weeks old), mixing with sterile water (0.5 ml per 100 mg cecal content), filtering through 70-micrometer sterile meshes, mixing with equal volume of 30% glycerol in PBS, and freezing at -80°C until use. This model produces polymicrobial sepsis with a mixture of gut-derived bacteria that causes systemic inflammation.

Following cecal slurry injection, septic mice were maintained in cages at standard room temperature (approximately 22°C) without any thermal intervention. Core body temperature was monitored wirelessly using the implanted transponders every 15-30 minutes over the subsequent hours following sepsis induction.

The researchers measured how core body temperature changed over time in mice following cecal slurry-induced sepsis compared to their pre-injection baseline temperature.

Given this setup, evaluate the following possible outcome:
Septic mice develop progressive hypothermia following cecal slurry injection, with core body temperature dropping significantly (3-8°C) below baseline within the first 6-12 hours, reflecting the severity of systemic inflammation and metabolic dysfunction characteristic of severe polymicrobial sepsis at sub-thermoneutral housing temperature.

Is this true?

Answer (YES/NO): NO